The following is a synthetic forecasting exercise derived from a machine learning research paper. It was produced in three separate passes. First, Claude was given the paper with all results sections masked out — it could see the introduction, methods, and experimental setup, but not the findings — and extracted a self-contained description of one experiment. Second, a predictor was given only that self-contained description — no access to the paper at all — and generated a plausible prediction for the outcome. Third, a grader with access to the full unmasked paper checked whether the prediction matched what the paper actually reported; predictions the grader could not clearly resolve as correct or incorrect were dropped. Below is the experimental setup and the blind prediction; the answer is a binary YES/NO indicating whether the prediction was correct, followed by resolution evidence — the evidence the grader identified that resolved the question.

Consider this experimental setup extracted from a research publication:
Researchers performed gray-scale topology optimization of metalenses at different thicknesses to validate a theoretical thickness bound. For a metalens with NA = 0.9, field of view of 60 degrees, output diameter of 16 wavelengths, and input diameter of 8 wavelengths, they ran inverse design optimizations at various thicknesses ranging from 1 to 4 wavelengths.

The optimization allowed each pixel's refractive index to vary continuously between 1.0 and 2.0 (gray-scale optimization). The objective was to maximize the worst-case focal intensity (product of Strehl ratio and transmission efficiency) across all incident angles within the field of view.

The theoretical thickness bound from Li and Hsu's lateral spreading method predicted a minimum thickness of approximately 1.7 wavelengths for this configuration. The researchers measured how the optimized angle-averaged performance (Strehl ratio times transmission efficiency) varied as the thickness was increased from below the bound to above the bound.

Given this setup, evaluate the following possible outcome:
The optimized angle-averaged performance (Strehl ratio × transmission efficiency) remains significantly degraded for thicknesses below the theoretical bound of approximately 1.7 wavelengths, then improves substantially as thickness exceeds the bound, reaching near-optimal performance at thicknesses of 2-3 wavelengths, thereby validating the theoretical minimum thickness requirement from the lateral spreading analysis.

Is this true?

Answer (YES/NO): NO